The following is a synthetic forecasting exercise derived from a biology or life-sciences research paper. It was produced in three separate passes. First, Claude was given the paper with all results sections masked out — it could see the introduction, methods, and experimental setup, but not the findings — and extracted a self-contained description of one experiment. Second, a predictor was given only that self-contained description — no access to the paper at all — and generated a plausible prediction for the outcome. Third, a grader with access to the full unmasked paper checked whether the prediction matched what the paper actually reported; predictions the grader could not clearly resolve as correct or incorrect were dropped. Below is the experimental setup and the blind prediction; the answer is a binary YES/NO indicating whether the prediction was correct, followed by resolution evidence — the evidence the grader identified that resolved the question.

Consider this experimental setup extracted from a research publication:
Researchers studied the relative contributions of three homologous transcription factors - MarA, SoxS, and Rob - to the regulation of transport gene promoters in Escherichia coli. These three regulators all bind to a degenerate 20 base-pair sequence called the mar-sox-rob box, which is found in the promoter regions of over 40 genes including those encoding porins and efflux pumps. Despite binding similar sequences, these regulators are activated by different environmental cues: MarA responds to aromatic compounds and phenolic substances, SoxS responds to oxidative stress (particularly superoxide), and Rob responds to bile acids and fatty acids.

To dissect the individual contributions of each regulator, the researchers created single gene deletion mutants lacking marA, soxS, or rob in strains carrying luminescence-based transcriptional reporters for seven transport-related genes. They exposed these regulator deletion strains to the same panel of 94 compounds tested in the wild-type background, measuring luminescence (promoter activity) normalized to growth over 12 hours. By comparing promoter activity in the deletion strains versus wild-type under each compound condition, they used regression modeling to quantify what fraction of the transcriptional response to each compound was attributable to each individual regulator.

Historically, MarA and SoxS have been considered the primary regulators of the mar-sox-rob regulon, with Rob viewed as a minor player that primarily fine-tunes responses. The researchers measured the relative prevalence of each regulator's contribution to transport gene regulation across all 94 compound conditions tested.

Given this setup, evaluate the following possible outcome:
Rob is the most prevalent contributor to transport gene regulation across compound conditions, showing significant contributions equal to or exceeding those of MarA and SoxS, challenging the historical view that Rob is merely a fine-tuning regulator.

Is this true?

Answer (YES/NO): NO